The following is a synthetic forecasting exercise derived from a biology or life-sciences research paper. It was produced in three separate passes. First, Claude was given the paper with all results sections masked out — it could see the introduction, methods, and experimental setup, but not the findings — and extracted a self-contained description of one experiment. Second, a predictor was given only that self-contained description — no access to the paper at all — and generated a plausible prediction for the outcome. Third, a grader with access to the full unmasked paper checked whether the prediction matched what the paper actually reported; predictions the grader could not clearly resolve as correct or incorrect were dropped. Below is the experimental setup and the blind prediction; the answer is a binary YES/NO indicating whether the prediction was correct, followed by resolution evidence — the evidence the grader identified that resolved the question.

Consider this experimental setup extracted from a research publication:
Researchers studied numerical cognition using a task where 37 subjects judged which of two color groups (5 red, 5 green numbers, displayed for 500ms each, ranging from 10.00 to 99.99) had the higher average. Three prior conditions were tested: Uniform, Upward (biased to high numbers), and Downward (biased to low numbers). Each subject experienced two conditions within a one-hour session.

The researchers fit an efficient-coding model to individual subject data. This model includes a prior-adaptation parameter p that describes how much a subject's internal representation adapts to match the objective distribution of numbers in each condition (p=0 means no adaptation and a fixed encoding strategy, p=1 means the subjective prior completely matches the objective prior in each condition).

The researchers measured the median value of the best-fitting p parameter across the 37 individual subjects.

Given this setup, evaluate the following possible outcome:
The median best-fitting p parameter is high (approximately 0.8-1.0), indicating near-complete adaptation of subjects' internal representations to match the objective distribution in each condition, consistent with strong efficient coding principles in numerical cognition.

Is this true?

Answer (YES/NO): NO